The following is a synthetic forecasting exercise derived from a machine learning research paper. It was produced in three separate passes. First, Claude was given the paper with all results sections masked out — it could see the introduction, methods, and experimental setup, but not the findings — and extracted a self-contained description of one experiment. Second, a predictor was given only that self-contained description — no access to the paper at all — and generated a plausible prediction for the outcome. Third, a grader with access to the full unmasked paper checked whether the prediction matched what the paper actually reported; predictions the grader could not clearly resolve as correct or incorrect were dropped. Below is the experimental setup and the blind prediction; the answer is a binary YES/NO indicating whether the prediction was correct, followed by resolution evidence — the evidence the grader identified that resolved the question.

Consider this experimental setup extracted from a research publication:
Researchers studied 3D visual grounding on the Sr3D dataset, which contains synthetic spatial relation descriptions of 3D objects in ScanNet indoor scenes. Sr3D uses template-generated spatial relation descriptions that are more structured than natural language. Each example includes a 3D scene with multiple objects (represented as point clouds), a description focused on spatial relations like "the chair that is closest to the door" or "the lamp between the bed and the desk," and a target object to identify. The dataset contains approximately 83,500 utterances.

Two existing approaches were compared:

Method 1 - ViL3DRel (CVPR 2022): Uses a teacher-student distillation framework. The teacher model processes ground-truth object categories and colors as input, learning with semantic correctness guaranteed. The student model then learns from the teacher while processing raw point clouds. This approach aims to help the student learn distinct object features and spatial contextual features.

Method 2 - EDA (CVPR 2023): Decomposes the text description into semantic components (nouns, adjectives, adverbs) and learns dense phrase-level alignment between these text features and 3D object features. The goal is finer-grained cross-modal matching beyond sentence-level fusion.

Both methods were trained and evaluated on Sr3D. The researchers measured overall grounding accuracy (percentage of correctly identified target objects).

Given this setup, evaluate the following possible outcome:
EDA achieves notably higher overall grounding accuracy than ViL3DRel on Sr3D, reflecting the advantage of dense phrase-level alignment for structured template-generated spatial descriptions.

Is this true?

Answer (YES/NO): NO